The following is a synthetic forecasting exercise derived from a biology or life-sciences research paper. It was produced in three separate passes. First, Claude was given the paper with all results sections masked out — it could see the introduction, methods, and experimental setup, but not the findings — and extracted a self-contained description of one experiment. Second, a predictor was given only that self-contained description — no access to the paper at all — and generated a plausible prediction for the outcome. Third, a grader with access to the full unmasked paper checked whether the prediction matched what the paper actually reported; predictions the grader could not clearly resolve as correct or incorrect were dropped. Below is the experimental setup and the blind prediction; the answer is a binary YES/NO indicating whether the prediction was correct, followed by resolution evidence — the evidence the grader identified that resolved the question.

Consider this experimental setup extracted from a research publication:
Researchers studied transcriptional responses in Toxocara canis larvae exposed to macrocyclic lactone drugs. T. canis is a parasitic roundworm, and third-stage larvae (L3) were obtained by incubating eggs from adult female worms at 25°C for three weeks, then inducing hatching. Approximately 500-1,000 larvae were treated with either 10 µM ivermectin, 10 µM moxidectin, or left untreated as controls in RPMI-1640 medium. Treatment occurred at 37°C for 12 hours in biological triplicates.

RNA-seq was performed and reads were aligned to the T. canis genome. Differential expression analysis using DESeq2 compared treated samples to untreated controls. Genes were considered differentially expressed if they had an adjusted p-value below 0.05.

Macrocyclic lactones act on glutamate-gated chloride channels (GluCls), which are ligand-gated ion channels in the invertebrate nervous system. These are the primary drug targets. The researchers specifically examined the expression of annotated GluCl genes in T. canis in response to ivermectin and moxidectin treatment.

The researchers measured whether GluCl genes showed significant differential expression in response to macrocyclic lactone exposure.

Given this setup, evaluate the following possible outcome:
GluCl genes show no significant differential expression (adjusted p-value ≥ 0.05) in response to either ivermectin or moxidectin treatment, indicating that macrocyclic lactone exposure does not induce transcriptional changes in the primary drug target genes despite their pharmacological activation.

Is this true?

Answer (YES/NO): NO